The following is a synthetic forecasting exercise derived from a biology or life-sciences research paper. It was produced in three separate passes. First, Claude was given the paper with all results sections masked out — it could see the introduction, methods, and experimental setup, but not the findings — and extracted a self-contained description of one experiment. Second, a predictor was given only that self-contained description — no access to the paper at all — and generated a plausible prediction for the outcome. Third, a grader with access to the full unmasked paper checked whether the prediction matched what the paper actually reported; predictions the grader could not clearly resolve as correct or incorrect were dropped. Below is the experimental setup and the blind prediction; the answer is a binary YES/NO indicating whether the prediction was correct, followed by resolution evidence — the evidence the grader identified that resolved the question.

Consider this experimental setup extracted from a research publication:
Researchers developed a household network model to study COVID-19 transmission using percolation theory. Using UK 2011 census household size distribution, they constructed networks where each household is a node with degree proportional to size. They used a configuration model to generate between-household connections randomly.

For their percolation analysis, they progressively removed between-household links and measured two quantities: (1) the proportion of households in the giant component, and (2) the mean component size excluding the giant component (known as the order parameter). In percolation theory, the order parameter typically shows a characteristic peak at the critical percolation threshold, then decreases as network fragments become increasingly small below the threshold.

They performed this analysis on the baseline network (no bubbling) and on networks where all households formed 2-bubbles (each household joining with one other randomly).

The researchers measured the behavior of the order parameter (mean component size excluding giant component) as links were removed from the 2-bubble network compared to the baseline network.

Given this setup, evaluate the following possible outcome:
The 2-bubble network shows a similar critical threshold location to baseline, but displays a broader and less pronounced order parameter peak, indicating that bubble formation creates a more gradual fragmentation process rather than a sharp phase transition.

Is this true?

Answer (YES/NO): NO